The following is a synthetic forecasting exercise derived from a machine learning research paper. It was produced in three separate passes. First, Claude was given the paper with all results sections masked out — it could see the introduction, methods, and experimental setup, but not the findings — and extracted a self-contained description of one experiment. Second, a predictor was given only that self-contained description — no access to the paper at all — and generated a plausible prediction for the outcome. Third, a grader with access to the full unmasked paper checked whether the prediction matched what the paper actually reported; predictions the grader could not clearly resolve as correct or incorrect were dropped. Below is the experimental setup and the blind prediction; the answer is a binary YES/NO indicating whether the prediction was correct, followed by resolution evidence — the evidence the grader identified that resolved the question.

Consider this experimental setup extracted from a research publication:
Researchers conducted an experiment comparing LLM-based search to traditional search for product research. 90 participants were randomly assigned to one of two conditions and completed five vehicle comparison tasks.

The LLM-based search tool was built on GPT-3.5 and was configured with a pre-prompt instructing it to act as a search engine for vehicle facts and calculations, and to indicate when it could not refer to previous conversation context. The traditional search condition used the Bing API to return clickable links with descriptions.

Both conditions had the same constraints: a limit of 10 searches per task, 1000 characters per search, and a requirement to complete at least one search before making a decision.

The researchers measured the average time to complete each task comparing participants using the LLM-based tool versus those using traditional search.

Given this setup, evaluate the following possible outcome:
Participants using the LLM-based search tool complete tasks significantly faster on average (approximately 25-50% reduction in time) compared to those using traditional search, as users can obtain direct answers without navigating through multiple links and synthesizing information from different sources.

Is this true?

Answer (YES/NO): YES